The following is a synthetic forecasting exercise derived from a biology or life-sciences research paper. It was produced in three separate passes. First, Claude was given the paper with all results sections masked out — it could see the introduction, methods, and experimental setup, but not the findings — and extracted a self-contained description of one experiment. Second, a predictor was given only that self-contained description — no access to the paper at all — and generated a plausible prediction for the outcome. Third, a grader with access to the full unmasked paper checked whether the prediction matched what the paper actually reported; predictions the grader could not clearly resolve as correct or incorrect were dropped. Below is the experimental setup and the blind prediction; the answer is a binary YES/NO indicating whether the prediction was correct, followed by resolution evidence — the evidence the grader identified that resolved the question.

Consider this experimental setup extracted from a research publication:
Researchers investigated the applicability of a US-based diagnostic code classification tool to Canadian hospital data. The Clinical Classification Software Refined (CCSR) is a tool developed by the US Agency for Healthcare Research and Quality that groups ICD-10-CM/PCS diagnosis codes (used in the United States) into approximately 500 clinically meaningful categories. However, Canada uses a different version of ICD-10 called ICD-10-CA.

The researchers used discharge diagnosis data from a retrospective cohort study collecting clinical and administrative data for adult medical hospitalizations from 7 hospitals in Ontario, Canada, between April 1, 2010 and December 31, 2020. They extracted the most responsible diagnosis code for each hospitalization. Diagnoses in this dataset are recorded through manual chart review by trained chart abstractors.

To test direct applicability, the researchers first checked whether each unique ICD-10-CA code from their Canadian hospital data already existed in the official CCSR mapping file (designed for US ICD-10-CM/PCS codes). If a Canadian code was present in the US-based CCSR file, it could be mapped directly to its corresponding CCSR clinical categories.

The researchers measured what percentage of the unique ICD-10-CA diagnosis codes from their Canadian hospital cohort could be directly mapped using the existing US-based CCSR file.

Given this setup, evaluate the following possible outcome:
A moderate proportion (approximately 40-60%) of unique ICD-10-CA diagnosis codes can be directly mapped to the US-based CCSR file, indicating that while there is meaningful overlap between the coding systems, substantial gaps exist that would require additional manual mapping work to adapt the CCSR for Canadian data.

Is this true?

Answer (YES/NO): YES